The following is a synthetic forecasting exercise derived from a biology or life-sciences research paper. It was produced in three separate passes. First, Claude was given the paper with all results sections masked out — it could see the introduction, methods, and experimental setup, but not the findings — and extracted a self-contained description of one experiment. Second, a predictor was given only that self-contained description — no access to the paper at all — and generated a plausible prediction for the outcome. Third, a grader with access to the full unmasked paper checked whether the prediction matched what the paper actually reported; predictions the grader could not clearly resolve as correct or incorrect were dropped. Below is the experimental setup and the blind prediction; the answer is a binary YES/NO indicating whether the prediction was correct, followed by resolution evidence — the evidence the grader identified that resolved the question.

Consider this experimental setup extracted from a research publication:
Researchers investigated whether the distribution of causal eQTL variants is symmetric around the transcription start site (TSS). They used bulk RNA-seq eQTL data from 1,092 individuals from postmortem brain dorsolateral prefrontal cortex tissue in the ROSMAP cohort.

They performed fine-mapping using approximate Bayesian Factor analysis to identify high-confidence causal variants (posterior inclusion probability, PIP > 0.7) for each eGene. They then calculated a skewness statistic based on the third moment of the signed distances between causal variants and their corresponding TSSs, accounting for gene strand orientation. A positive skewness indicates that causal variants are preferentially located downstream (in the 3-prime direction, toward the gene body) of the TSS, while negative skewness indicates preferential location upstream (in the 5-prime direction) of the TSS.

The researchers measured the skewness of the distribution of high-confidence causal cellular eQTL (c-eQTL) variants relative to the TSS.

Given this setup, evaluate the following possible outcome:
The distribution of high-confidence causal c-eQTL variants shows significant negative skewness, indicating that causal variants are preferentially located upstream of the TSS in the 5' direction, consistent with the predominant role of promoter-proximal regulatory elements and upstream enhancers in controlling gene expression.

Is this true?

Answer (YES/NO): NO